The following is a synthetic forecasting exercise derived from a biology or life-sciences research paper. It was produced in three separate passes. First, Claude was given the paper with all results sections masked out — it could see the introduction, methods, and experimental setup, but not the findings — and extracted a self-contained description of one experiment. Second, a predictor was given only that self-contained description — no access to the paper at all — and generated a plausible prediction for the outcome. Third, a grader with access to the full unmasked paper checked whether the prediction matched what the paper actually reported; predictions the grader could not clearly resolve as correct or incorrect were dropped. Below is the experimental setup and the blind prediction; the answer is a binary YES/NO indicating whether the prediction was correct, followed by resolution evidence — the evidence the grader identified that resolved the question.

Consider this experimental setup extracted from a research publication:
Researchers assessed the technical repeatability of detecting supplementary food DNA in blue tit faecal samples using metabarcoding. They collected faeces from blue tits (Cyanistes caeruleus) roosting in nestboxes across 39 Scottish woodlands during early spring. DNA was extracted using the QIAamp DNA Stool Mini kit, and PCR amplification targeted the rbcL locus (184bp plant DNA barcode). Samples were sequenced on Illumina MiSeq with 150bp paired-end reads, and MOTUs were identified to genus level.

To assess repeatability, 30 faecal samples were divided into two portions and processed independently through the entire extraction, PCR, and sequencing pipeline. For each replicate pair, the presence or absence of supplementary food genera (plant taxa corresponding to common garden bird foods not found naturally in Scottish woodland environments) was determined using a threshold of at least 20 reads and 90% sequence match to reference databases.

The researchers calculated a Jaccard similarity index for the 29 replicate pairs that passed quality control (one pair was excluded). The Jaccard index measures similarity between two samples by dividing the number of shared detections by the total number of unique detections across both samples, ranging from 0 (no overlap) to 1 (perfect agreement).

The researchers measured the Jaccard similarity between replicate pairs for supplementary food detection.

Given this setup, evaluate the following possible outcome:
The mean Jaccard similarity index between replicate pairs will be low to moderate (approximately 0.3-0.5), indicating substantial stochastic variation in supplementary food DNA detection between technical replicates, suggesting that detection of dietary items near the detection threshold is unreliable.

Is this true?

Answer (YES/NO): NO